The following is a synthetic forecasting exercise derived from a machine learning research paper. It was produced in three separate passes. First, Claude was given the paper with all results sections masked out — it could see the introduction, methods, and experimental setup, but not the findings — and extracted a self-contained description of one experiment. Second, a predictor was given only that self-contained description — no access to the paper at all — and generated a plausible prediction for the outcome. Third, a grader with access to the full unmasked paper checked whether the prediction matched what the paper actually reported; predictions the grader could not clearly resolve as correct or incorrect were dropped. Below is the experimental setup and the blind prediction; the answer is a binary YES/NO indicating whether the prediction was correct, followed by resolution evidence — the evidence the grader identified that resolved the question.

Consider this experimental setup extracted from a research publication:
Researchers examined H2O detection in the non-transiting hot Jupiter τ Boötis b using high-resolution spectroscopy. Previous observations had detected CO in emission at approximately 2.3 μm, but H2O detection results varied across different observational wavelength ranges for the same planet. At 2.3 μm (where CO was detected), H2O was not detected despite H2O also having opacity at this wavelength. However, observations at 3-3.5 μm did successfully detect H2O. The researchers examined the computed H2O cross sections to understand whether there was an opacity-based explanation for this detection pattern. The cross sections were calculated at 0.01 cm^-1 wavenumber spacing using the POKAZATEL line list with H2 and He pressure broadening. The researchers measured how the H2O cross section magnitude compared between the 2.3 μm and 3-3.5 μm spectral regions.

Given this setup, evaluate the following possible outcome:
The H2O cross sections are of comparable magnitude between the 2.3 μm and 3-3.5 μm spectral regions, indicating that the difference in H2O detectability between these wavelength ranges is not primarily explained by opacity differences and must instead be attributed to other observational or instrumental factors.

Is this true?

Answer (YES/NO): YES